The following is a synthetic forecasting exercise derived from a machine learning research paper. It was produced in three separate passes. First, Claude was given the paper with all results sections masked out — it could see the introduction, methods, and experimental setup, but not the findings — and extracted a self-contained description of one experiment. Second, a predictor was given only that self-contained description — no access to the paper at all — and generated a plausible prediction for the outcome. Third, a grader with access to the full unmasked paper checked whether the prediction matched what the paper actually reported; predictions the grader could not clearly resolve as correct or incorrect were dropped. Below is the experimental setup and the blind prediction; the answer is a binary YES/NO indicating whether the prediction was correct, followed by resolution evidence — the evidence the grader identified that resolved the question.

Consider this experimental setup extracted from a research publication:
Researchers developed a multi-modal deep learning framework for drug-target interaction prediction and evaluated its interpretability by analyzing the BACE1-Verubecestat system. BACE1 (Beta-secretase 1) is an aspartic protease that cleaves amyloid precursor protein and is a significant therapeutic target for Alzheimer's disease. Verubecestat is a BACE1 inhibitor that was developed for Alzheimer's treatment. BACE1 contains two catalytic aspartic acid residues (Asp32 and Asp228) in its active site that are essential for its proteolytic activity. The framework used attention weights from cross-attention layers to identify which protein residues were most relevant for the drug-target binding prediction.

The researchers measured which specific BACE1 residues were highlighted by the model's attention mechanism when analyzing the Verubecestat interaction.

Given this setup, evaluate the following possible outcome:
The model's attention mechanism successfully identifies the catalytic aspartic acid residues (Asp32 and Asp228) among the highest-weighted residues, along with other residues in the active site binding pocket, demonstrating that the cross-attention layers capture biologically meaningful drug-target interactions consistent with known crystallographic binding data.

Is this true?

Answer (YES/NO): YES